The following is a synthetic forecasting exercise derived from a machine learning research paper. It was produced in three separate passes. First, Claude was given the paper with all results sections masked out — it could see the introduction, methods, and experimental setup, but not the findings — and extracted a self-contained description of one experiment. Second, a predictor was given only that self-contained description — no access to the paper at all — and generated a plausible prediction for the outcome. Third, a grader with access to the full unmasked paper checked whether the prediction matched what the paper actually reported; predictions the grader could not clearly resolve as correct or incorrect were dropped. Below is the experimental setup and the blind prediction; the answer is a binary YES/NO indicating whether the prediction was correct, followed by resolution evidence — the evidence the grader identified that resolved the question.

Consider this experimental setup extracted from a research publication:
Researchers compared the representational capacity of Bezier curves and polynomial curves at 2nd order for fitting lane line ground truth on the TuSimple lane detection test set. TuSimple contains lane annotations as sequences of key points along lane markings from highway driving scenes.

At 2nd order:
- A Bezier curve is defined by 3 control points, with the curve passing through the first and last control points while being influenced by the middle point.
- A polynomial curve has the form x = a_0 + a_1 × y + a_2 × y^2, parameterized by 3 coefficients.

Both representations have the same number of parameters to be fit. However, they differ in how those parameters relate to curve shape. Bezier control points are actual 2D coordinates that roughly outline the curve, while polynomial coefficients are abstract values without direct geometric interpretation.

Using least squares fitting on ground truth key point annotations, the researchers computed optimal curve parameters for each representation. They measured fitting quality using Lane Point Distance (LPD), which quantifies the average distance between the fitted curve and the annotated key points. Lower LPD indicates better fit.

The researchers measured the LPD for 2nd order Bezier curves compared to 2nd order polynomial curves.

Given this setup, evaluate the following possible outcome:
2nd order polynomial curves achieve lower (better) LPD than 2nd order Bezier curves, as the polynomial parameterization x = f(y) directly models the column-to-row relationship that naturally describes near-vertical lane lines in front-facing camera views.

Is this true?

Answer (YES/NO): NO